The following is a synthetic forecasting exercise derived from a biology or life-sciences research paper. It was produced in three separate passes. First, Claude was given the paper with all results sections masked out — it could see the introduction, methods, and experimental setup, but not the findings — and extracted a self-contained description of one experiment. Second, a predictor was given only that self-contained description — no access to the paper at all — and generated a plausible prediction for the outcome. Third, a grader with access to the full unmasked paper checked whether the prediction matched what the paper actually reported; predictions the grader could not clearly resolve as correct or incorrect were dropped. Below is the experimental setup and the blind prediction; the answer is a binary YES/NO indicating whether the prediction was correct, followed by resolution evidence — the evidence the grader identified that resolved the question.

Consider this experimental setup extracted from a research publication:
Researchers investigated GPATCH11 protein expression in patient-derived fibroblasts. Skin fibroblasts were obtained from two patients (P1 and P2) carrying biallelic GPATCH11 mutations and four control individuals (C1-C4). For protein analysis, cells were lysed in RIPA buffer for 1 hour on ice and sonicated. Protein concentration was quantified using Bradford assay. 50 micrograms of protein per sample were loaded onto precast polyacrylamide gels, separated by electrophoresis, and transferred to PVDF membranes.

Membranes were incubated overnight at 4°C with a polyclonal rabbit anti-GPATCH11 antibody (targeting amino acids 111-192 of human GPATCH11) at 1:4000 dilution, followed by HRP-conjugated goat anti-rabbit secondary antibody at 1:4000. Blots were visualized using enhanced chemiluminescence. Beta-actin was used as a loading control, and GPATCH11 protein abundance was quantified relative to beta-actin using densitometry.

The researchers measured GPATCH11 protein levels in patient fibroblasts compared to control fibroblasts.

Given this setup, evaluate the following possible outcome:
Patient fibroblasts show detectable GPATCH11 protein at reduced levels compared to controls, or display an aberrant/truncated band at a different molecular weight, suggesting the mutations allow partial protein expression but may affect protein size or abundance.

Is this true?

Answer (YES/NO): YES